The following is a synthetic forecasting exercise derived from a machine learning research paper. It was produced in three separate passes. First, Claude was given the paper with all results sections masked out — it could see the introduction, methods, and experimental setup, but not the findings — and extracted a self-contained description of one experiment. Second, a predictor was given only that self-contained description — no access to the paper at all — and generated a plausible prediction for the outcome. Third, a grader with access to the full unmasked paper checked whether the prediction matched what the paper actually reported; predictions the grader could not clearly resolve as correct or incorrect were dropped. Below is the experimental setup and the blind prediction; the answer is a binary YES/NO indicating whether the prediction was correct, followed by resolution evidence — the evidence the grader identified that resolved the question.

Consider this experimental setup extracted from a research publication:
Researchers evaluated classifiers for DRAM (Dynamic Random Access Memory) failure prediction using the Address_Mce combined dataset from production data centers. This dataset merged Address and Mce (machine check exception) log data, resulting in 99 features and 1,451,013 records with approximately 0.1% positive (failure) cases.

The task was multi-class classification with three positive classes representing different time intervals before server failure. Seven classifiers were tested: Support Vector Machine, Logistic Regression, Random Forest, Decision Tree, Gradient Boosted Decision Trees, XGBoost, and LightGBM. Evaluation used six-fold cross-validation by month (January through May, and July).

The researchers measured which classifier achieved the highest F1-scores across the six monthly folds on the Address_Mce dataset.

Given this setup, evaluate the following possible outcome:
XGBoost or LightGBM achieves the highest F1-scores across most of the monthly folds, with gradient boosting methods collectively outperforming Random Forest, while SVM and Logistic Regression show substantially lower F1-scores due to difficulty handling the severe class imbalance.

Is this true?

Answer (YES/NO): YES